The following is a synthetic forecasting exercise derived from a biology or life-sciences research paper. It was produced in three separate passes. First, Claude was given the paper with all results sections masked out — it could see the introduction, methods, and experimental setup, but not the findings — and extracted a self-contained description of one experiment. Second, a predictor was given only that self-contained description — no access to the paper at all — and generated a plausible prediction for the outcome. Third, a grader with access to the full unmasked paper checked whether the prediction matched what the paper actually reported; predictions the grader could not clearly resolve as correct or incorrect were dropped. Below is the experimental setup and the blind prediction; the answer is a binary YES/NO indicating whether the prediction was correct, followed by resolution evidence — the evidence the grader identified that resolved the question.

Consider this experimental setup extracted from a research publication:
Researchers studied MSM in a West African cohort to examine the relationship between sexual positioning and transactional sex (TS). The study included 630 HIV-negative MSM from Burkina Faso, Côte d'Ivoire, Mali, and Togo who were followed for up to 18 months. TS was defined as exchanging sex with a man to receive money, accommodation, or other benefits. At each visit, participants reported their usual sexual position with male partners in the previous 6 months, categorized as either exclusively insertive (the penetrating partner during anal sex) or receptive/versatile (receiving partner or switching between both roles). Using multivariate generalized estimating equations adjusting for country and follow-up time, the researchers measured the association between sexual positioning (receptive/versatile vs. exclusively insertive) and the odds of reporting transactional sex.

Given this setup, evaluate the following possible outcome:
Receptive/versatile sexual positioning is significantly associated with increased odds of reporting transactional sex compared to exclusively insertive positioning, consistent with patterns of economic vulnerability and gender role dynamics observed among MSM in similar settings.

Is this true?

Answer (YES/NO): YES